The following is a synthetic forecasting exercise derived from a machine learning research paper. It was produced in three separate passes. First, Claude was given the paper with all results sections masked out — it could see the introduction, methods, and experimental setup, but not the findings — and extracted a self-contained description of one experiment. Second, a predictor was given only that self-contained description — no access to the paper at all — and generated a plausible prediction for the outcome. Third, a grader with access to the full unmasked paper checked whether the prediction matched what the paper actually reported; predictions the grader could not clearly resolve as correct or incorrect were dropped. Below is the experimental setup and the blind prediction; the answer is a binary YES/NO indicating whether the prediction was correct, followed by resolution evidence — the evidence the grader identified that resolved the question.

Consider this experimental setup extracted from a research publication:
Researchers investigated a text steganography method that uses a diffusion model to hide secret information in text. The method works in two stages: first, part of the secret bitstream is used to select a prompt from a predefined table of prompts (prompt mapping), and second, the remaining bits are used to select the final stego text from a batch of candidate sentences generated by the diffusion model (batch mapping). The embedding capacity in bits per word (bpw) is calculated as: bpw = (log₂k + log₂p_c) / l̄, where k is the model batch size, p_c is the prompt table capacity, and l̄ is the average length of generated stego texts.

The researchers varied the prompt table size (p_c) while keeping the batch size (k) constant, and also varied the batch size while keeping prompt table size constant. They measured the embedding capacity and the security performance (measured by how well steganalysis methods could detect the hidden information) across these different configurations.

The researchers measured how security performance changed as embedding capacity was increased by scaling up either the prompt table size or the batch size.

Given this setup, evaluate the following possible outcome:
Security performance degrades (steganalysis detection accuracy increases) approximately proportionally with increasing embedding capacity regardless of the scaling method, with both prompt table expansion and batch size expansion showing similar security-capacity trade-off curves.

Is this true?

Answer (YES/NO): NO